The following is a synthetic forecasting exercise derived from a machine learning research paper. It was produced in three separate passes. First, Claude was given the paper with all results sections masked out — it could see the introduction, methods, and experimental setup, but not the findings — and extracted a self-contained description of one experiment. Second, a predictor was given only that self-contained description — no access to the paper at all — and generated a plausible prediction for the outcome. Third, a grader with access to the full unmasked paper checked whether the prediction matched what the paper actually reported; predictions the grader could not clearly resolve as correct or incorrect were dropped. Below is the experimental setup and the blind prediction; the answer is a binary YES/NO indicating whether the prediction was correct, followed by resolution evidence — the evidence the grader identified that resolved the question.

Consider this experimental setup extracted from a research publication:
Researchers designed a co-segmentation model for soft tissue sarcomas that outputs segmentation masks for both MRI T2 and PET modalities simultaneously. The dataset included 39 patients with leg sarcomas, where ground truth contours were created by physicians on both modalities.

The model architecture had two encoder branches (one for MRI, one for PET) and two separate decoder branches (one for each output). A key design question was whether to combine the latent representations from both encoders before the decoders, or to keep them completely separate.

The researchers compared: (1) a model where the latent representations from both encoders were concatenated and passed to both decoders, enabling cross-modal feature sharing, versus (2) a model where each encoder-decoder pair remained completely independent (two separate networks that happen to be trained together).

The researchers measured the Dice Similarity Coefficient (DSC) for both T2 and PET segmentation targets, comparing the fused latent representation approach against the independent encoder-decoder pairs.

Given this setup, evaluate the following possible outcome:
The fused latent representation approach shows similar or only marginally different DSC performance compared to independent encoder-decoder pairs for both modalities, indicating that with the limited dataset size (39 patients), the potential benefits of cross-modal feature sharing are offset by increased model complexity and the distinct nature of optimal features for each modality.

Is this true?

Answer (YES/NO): NO